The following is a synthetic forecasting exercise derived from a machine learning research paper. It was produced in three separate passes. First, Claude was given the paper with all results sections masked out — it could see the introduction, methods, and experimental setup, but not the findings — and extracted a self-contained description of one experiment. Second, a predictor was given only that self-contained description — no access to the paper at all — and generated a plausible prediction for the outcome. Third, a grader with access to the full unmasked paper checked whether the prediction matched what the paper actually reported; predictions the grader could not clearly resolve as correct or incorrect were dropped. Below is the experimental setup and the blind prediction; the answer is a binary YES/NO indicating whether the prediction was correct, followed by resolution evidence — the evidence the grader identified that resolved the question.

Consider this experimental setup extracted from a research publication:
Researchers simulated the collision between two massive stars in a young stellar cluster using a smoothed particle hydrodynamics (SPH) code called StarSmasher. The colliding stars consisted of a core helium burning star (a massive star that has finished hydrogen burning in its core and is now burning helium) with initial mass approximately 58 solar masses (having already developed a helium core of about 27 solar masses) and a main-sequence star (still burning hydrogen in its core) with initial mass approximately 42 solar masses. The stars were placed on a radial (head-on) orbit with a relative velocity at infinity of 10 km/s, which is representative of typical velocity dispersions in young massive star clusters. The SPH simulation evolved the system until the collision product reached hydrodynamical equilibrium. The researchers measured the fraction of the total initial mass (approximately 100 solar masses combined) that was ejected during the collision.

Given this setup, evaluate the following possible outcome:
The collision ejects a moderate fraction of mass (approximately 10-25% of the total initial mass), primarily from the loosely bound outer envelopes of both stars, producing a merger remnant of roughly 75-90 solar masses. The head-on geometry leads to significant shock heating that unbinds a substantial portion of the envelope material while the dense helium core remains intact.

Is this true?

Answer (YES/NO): YES